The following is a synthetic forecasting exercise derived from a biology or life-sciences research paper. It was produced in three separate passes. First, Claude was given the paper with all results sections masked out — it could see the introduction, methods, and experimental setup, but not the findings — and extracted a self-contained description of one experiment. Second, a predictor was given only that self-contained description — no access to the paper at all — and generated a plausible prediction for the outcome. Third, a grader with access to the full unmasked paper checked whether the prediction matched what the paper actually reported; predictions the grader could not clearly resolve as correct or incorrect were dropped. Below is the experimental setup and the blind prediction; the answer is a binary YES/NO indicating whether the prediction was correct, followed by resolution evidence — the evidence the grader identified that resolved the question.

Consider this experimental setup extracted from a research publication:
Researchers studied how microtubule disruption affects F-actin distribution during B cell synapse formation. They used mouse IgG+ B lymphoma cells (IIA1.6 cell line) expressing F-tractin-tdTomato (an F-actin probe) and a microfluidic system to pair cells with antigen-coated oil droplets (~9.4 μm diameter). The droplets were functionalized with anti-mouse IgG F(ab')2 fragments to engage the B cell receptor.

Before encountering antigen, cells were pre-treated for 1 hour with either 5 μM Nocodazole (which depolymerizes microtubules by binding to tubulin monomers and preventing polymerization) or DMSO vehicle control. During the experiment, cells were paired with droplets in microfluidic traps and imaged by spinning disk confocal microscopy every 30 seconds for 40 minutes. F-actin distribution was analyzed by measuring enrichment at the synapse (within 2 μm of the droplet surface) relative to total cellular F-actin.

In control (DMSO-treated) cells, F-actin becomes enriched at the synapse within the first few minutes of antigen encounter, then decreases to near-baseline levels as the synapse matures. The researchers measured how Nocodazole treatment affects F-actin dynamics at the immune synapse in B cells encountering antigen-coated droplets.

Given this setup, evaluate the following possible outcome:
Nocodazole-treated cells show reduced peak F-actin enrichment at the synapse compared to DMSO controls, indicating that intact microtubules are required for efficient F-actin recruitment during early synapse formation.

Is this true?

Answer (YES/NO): NO